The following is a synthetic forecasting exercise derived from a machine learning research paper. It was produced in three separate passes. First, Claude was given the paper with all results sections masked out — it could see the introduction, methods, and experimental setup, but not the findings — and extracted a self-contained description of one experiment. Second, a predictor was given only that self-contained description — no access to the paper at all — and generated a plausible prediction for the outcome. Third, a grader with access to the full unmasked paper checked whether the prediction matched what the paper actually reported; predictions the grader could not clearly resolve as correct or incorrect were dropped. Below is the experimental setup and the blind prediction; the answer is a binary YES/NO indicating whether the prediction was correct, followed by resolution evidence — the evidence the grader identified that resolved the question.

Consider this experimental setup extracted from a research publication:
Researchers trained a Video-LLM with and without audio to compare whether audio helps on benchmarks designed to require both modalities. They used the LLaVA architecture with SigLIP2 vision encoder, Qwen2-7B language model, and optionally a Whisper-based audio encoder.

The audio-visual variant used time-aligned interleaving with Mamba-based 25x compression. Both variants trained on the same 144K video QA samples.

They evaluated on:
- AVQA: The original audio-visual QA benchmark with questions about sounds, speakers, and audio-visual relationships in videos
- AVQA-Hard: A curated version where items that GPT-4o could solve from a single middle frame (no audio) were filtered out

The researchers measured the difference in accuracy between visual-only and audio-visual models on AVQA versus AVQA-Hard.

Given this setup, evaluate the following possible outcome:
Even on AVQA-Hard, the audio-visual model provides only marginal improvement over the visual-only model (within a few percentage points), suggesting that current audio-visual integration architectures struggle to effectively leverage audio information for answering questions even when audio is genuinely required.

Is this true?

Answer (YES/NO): NO